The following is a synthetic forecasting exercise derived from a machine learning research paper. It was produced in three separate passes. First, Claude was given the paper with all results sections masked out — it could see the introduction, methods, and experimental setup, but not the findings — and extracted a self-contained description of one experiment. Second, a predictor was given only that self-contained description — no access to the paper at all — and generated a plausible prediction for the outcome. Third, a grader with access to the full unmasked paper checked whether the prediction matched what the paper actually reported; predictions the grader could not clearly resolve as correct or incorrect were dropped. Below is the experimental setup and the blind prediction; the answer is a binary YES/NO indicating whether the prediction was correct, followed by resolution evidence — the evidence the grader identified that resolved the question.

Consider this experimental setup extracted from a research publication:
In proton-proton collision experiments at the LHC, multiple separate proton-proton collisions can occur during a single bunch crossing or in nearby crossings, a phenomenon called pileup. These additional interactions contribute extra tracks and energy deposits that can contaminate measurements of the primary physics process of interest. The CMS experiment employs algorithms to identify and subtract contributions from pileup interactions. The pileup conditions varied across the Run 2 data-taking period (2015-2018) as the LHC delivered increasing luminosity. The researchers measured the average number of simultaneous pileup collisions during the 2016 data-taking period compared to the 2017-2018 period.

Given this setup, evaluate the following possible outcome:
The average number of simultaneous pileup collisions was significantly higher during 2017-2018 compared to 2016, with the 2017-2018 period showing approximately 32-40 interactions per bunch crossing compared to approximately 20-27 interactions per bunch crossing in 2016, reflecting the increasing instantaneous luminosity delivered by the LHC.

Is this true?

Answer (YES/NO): YES